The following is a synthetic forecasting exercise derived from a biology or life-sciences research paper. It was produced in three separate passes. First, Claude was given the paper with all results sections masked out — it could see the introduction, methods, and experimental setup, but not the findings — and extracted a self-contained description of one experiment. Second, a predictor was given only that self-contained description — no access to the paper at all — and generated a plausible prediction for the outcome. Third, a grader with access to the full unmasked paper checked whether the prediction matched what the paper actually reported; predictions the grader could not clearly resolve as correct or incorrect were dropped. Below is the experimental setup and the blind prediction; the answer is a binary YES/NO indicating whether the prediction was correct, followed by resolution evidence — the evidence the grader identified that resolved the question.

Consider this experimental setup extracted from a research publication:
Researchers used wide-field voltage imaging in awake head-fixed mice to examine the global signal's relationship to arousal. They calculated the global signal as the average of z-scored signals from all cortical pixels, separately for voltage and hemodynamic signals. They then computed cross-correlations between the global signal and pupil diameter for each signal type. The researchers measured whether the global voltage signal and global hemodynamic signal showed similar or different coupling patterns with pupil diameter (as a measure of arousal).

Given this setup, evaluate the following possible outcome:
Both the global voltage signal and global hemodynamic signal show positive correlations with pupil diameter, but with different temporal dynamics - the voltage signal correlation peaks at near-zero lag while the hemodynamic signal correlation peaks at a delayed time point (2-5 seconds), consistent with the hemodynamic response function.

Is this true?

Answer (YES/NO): NO